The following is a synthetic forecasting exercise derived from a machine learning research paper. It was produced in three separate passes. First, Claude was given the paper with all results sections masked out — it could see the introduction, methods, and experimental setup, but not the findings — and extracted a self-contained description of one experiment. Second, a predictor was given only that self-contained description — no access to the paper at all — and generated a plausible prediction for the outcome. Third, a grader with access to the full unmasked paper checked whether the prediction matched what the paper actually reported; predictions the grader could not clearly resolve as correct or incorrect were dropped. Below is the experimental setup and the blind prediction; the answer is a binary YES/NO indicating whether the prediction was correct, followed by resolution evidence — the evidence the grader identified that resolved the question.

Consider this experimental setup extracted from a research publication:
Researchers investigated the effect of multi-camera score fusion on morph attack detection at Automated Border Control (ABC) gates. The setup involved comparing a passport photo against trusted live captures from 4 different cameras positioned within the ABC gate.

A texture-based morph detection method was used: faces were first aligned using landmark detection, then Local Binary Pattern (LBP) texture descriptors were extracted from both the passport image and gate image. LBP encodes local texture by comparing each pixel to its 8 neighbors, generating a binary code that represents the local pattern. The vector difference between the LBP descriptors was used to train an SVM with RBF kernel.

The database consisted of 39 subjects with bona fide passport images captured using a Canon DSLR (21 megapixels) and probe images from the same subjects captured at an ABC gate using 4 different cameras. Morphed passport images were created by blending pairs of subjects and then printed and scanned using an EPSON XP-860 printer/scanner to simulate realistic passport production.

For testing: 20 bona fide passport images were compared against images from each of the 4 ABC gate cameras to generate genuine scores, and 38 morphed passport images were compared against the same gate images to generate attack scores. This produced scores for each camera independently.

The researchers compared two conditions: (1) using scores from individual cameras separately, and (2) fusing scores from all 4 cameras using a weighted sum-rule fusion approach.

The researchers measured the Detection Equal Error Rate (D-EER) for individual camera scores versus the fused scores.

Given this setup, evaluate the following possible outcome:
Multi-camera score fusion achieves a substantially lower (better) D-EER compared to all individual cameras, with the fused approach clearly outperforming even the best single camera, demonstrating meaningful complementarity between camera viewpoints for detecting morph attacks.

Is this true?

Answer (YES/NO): YES